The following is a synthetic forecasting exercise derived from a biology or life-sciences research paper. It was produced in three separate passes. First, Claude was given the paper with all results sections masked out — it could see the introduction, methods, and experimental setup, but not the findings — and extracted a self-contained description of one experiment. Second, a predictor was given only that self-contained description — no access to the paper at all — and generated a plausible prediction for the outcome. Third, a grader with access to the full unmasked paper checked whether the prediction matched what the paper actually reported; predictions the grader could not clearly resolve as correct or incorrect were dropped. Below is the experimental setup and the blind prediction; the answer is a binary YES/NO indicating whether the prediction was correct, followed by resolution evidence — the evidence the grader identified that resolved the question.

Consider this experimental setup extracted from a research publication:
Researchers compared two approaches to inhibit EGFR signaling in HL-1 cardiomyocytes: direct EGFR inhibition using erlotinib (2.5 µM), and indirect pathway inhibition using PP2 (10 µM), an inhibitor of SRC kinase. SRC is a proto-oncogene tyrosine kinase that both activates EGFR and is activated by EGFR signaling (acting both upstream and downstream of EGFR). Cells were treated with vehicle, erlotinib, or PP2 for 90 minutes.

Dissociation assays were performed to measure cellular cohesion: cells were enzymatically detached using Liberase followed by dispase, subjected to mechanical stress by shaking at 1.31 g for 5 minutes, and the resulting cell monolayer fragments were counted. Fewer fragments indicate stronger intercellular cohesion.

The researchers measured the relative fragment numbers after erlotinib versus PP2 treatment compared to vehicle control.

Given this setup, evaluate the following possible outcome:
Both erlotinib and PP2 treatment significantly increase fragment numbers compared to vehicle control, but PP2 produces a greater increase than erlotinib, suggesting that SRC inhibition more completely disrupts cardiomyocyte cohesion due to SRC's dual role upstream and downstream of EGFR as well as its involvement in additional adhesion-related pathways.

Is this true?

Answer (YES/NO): NO